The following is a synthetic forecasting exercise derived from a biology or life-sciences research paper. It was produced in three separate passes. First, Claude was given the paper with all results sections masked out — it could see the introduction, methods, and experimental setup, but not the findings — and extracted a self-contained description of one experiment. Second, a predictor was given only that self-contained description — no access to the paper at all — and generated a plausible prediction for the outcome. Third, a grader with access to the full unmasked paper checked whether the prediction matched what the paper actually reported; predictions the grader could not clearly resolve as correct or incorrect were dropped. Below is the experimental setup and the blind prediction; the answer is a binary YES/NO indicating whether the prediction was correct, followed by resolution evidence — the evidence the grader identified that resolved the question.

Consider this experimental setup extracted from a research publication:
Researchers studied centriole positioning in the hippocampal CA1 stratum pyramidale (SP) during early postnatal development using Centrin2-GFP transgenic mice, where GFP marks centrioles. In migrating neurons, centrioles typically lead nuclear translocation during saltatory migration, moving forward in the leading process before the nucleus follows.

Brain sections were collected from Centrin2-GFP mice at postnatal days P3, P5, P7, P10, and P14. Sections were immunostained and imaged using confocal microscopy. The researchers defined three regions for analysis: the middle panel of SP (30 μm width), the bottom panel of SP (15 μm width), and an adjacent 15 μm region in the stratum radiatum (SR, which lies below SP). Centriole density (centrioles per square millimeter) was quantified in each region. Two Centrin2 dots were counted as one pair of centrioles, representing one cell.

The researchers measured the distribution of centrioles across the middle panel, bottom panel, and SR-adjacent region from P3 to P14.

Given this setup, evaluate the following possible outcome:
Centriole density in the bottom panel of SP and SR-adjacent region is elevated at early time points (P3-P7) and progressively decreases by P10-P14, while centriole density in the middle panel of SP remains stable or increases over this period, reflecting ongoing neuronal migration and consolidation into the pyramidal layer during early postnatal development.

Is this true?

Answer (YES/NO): YES